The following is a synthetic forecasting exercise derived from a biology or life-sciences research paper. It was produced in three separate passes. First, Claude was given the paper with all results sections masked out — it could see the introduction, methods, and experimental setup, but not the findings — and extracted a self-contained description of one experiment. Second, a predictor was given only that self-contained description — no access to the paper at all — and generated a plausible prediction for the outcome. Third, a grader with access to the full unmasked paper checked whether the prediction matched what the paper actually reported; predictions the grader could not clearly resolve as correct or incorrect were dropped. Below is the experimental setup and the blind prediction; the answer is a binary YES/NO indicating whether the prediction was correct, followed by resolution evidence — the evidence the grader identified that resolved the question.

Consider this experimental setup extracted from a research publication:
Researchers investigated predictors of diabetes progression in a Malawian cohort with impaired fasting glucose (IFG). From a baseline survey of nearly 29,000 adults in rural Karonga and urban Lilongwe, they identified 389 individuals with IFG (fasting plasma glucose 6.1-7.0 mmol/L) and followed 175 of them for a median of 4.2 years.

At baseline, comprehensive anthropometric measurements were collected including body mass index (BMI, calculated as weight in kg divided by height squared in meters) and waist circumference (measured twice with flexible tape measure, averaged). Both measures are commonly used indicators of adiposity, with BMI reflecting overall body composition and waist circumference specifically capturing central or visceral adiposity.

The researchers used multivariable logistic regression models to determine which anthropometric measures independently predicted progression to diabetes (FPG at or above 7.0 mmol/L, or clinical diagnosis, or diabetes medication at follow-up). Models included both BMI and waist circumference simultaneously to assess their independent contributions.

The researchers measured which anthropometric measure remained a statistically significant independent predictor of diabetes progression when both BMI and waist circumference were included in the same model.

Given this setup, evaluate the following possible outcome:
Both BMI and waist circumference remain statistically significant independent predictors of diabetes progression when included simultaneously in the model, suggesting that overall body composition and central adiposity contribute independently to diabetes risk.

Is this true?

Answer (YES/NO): NO